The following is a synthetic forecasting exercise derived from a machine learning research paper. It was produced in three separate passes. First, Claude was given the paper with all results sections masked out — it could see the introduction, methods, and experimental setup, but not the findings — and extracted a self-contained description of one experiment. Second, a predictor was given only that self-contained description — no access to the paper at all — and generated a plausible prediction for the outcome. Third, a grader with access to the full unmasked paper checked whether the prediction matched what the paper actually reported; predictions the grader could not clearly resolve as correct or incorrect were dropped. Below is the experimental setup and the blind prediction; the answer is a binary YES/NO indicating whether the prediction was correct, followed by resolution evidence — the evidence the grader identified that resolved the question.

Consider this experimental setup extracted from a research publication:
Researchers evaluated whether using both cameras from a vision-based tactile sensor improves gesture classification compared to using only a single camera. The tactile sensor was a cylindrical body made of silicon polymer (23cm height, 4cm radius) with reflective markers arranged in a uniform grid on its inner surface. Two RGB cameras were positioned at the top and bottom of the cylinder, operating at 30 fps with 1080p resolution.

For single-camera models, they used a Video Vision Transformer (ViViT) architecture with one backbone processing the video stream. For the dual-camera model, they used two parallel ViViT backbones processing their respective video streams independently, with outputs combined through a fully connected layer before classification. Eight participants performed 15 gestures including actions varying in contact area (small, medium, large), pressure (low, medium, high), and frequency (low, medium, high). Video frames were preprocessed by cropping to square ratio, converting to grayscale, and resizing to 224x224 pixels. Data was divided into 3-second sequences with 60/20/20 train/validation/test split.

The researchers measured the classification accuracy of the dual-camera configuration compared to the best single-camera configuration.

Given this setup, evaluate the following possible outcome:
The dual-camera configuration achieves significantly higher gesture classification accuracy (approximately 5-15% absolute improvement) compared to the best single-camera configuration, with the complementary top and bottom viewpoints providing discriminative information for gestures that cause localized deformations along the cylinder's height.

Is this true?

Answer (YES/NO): NO